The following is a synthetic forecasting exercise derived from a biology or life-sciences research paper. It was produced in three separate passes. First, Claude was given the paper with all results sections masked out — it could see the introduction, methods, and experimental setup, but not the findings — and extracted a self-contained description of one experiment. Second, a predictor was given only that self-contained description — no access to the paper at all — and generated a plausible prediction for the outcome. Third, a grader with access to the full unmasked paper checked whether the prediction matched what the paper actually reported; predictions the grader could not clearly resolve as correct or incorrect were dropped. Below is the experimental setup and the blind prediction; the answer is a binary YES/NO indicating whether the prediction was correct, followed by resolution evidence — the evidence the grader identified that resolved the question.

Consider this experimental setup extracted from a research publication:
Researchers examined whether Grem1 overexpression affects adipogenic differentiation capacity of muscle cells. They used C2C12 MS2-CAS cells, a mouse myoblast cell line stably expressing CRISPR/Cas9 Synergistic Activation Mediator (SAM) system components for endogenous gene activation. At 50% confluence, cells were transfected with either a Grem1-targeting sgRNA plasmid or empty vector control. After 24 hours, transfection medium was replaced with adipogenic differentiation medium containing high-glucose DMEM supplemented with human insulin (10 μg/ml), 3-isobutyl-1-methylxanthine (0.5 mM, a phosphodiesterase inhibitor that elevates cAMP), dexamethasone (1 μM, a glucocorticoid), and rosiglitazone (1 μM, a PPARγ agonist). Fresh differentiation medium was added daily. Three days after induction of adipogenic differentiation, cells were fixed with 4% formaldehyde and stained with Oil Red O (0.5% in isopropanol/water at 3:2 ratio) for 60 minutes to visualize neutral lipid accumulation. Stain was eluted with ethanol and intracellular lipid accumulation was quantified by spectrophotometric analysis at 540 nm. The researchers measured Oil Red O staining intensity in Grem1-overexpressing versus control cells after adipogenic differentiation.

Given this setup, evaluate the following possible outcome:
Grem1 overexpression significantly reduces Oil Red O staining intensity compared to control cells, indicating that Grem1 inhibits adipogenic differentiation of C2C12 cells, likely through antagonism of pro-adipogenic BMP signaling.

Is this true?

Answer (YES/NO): YES